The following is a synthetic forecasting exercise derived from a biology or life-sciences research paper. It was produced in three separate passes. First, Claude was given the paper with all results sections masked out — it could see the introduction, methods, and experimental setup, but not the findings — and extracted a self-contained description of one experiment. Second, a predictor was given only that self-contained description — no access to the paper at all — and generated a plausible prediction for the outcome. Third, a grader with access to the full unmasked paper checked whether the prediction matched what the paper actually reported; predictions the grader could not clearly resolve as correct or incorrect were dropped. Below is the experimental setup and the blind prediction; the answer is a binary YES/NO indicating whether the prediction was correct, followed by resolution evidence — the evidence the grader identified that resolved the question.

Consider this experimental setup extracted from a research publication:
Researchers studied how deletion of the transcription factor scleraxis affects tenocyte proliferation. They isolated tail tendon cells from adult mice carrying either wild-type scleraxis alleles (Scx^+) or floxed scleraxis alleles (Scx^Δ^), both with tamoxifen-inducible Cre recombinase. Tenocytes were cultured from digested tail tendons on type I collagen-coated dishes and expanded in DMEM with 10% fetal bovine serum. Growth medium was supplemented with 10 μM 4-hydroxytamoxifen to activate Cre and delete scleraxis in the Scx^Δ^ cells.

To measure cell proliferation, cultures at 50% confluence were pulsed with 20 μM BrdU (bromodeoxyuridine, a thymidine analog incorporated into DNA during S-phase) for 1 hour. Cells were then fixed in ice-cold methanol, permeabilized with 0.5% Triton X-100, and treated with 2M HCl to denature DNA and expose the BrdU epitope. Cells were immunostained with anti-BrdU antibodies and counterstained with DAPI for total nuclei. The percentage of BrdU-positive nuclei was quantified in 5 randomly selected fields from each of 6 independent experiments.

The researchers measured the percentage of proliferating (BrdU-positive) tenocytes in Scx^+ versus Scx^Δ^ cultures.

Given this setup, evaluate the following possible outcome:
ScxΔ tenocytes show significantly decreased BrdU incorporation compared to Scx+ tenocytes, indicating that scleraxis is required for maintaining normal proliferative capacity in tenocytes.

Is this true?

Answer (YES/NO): YES